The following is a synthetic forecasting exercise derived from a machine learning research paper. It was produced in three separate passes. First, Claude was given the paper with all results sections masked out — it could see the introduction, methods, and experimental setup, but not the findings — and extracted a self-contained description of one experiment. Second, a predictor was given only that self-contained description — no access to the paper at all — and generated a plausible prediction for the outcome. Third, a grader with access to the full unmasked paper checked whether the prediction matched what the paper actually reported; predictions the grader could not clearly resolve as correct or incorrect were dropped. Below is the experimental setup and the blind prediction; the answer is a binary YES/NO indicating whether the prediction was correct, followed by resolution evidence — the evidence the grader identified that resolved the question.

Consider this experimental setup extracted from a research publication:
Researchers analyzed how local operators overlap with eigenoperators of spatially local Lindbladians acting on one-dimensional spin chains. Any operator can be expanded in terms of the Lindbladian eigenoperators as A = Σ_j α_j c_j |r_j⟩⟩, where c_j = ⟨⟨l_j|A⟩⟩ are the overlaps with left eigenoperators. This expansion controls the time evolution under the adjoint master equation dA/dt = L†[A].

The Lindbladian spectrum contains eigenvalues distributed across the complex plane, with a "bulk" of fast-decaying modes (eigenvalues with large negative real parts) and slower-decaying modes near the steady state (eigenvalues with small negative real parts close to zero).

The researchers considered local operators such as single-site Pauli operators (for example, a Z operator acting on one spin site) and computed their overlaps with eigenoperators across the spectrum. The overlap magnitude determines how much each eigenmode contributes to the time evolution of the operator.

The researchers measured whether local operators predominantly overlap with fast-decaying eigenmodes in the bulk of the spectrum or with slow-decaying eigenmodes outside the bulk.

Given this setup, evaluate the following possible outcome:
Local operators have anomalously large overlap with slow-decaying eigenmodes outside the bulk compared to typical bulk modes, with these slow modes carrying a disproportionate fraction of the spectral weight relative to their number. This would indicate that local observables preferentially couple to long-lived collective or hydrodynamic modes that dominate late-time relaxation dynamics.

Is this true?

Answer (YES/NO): YES